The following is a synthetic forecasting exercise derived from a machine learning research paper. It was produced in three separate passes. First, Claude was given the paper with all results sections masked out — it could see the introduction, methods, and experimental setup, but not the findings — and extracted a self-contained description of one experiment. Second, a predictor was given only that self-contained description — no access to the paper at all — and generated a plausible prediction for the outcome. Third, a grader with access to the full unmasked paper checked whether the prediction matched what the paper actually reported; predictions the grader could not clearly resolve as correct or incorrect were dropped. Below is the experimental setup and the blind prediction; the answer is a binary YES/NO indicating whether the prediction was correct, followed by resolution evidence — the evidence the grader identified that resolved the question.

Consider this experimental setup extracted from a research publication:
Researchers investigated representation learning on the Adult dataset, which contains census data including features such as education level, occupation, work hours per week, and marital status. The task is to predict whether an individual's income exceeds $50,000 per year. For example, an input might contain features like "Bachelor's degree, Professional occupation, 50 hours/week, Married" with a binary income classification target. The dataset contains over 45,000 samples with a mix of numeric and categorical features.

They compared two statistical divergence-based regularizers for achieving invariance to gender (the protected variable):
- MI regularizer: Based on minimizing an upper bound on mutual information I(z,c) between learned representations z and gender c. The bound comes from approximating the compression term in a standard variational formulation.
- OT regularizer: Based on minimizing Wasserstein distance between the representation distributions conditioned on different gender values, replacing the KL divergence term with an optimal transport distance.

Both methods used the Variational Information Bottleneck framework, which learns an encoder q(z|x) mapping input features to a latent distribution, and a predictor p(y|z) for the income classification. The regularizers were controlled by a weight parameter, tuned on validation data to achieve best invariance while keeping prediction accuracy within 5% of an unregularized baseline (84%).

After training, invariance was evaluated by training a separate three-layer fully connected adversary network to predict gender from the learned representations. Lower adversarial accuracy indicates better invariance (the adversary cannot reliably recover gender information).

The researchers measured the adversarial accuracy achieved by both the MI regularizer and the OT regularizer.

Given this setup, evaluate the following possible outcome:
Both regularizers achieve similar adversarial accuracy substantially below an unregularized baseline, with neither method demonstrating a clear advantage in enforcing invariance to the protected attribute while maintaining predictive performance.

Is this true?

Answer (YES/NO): YES